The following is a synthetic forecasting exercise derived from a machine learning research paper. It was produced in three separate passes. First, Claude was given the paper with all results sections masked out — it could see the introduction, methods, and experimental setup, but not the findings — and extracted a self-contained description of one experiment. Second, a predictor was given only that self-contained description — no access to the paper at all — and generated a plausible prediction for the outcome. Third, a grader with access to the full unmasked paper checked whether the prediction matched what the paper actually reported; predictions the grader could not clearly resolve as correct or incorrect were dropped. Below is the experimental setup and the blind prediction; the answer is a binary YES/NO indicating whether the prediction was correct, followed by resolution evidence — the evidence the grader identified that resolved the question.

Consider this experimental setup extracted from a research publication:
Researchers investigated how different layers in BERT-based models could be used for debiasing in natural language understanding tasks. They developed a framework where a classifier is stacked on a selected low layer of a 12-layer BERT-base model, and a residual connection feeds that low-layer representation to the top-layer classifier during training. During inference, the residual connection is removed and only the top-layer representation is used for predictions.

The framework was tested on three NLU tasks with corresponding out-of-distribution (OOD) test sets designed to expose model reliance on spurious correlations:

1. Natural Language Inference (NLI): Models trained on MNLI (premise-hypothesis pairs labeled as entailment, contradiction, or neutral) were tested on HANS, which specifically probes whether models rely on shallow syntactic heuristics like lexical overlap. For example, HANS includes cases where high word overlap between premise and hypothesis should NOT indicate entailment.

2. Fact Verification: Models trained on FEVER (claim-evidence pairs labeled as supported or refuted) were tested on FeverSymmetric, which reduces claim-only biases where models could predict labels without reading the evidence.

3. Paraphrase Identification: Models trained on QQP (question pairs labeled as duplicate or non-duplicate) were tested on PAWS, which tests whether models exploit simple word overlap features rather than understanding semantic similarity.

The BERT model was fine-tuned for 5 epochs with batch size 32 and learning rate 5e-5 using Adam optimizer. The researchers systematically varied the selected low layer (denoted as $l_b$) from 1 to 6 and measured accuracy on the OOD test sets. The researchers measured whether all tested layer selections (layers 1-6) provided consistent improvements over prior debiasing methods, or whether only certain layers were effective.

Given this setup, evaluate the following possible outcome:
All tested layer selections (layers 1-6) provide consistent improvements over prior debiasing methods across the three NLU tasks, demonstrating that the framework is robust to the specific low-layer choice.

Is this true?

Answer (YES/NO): NO